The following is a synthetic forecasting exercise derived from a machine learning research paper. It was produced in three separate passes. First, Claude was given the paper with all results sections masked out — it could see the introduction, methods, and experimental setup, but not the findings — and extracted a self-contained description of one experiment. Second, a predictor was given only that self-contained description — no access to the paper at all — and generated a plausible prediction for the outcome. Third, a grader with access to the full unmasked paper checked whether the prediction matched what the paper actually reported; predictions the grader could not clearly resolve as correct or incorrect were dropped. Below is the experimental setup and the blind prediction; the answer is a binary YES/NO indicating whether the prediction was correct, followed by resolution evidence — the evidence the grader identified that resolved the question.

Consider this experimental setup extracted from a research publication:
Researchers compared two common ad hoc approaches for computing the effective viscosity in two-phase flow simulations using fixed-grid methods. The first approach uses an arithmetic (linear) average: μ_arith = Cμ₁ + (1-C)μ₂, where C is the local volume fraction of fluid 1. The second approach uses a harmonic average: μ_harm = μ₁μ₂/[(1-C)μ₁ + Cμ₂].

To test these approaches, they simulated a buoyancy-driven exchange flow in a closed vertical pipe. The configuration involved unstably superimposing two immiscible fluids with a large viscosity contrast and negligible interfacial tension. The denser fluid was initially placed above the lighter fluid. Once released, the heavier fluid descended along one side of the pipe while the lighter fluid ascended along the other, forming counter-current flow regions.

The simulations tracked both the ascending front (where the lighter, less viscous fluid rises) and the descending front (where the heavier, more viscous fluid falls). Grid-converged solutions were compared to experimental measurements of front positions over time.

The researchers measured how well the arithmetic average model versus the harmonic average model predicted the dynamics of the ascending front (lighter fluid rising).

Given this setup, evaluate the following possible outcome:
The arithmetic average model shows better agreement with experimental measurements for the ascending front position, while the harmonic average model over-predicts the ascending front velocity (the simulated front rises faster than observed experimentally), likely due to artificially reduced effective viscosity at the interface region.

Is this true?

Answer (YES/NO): YES